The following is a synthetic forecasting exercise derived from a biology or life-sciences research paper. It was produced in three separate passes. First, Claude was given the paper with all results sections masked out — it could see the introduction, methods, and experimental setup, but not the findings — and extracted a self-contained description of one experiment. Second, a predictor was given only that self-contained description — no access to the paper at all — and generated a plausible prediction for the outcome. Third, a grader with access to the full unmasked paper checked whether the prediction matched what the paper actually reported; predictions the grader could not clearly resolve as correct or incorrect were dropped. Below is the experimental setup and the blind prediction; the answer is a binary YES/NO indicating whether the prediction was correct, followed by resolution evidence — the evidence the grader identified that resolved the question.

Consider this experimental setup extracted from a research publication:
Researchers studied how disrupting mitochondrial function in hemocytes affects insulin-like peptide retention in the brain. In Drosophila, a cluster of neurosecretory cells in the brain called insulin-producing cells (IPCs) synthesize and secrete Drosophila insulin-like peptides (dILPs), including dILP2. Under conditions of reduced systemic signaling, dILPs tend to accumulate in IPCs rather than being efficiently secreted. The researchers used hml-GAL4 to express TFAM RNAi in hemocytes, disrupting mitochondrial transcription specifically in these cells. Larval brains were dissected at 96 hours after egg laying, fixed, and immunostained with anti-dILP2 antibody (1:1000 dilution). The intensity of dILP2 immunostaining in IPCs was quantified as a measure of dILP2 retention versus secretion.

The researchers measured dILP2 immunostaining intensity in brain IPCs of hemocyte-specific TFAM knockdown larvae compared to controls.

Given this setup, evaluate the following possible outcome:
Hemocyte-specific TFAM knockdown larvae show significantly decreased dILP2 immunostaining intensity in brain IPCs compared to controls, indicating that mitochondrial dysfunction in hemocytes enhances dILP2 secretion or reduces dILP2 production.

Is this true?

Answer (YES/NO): NO